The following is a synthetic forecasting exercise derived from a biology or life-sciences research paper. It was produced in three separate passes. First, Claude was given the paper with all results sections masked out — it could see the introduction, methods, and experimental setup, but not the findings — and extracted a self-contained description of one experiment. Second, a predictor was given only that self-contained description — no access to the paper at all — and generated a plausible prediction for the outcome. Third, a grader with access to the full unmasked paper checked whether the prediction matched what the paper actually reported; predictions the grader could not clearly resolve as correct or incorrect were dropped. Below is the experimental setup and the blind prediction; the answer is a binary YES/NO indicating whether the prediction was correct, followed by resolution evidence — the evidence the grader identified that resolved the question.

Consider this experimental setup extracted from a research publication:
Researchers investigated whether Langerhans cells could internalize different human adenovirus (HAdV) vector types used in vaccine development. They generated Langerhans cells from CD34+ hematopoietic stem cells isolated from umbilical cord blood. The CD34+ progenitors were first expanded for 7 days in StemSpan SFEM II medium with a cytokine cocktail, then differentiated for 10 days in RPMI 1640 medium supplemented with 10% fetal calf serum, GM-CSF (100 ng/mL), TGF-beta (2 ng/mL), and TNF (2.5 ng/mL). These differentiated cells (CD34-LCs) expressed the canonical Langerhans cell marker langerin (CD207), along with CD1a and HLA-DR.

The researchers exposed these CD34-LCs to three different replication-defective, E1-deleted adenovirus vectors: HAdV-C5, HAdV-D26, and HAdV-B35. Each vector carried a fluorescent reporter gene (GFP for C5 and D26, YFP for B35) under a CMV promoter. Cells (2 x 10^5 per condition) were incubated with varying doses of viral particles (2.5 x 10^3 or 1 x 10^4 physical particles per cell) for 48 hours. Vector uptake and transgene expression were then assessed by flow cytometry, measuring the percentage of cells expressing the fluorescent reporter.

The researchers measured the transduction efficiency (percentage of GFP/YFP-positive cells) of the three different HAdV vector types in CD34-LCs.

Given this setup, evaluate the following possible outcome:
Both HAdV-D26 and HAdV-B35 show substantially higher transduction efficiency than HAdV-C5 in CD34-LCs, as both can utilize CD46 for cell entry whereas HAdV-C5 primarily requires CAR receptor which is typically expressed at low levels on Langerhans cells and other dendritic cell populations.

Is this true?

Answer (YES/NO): NO